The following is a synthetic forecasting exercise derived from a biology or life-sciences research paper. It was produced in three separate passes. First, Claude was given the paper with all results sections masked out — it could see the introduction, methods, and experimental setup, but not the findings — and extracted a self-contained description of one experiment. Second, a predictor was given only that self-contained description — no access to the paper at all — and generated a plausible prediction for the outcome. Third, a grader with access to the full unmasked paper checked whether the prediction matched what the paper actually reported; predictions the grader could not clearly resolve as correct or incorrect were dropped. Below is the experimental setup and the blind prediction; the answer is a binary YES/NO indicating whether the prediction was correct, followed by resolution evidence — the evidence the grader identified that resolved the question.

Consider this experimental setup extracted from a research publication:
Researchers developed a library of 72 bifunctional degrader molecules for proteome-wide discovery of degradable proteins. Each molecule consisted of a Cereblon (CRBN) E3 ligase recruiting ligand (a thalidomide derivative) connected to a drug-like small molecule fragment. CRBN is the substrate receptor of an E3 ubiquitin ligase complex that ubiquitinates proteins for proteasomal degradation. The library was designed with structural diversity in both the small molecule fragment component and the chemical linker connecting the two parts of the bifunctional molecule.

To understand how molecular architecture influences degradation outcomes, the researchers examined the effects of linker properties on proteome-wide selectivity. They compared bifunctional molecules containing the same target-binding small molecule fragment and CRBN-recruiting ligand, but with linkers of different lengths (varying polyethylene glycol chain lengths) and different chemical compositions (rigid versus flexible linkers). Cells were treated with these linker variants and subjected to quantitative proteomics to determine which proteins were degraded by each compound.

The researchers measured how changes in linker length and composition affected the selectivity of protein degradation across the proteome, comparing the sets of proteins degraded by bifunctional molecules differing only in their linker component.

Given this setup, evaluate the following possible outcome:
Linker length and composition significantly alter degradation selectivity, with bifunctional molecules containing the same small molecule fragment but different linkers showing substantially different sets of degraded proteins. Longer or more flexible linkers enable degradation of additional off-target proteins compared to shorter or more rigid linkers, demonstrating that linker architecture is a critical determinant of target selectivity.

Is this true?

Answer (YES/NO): NO